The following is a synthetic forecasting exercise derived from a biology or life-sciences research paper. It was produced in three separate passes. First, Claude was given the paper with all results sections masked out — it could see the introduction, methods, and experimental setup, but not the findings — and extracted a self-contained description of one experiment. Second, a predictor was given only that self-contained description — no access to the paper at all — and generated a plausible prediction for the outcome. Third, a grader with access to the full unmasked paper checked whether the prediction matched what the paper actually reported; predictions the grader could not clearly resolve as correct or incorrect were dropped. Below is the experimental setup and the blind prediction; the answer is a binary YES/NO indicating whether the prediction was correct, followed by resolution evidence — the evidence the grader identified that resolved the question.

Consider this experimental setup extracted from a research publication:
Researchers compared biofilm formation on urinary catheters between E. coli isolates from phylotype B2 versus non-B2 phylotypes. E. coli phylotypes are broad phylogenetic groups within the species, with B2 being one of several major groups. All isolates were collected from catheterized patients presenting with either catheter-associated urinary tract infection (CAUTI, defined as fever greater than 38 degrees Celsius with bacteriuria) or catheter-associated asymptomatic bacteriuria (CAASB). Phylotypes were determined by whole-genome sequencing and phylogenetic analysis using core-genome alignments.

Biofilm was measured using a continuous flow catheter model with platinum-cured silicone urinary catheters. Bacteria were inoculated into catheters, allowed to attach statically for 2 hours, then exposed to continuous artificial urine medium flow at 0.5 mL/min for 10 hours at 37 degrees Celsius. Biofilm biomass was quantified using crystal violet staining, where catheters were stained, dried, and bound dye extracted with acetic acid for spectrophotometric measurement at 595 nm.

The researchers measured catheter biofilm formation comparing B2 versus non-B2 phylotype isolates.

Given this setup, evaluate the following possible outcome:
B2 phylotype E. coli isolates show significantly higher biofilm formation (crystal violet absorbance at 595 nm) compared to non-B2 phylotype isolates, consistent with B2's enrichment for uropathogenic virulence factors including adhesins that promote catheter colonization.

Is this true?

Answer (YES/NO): NO